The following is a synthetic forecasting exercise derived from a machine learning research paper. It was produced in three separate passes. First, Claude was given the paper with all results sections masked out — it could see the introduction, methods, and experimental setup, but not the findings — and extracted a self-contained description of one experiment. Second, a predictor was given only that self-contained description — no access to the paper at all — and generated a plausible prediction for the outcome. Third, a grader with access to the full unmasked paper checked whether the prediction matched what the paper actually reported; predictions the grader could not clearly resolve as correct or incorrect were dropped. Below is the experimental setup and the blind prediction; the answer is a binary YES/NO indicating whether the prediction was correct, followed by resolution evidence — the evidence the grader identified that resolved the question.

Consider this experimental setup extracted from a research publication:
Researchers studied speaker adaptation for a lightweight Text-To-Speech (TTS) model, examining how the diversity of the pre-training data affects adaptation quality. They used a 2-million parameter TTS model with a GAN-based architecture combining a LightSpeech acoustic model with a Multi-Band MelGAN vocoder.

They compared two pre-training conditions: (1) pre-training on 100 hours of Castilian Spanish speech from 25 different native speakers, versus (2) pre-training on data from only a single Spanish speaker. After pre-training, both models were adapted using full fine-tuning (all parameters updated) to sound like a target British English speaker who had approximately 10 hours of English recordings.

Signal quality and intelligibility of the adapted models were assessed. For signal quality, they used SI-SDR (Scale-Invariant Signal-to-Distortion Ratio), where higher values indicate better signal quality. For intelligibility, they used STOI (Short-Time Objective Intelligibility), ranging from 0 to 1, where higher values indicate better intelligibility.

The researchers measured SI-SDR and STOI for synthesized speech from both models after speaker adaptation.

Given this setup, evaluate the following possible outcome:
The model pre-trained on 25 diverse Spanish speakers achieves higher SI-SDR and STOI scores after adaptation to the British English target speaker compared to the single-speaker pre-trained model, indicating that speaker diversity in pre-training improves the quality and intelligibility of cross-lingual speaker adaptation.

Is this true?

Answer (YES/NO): YES